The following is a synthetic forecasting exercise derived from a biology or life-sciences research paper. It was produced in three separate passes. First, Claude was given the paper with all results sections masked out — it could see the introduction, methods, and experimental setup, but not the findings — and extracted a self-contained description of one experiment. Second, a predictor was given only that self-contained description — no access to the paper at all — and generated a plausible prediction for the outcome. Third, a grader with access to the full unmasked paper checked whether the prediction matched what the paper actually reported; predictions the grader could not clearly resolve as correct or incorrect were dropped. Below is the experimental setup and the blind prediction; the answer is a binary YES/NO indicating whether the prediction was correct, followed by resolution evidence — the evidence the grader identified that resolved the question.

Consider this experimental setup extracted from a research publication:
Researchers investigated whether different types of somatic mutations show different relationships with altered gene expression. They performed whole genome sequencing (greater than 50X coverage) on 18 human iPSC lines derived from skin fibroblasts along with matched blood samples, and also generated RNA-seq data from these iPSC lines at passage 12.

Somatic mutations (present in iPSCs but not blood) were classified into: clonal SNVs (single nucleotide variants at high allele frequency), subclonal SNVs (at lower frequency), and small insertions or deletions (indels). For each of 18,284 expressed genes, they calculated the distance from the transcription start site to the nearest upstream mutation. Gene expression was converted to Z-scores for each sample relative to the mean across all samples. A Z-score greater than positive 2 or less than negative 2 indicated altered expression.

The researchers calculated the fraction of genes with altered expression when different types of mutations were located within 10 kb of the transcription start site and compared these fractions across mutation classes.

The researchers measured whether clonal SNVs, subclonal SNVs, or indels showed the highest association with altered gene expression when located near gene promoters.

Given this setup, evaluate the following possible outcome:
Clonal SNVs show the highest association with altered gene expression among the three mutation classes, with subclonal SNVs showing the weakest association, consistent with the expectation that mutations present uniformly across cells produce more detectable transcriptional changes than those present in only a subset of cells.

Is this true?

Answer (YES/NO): NO